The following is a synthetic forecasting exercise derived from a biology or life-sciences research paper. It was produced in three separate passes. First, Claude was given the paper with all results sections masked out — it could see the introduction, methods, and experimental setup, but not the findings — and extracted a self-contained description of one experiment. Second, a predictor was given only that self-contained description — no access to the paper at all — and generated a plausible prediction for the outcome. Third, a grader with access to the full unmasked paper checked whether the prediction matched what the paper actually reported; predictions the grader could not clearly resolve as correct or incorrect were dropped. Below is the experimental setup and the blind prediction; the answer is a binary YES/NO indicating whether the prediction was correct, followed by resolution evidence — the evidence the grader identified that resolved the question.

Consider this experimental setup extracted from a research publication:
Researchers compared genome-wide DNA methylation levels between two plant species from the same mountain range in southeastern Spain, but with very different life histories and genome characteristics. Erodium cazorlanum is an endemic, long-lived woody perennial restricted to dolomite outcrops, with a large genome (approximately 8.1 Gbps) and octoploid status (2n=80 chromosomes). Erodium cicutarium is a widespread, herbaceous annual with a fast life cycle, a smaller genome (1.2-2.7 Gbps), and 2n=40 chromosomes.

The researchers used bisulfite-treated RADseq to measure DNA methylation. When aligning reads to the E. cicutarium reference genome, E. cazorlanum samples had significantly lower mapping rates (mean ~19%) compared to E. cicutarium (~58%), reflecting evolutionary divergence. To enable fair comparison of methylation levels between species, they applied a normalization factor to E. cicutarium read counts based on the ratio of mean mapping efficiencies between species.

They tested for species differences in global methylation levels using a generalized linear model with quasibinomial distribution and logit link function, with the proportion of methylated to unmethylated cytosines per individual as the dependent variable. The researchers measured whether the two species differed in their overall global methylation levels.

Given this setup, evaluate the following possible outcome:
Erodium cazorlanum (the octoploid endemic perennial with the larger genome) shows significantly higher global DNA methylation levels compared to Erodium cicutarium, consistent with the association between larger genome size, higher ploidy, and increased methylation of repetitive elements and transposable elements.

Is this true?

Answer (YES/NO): YES